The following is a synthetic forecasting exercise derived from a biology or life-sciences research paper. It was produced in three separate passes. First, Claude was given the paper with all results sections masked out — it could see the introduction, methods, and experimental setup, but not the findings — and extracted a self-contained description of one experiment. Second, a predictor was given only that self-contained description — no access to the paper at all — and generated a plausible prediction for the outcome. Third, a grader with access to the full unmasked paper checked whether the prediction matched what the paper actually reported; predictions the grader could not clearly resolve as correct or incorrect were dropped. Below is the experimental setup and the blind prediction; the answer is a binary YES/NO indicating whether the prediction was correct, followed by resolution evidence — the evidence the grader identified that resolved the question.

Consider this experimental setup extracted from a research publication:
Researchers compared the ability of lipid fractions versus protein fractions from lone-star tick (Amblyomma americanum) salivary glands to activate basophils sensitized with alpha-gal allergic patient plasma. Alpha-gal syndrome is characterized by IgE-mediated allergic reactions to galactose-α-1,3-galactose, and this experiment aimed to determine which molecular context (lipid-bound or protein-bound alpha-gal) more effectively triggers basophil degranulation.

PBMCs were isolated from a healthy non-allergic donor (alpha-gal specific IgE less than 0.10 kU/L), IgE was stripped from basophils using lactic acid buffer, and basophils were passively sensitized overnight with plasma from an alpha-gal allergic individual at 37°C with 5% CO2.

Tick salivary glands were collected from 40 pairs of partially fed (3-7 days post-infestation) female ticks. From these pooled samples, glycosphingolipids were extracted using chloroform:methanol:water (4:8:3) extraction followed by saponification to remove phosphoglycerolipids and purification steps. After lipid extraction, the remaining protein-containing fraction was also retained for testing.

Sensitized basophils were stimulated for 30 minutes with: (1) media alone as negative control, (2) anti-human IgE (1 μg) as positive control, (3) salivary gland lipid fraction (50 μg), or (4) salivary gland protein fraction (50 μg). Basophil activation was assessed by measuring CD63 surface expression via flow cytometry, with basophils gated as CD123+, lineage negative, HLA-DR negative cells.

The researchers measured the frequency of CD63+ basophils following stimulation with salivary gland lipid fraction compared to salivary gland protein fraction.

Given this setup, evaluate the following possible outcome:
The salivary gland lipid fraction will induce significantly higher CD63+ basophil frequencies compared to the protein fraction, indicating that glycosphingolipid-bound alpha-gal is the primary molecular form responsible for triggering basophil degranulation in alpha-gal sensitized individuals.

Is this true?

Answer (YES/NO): NO